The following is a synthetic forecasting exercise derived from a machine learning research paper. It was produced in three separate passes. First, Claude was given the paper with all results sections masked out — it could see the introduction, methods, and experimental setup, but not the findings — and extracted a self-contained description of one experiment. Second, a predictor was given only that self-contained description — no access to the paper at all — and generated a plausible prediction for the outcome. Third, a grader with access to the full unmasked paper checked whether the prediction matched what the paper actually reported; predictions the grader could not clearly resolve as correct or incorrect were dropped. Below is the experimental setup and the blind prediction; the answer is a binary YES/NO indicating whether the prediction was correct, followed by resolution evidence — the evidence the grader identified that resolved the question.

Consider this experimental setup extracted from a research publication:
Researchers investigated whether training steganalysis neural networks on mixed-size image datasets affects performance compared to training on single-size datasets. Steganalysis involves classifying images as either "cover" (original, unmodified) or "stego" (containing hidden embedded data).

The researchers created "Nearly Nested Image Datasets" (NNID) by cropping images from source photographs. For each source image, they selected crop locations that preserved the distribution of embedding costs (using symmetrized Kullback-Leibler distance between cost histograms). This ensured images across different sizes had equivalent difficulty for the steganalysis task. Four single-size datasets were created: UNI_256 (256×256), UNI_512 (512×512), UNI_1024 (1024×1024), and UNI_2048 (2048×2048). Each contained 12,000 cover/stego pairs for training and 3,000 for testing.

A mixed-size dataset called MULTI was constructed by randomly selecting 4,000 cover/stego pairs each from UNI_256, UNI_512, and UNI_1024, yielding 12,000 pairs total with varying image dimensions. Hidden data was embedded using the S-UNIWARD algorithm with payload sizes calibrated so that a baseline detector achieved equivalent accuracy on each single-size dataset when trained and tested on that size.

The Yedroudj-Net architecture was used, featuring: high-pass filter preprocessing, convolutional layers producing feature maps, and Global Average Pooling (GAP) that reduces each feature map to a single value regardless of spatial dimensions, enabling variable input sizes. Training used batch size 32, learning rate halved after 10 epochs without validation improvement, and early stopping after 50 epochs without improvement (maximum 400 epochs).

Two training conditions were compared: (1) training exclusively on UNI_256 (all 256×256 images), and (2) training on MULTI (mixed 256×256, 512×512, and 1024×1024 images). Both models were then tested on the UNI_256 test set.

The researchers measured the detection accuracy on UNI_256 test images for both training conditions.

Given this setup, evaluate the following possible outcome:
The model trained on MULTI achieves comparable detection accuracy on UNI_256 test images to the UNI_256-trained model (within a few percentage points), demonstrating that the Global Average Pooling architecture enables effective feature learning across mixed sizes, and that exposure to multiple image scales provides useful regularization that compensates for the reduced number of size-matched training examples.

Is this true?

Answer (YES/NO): NO